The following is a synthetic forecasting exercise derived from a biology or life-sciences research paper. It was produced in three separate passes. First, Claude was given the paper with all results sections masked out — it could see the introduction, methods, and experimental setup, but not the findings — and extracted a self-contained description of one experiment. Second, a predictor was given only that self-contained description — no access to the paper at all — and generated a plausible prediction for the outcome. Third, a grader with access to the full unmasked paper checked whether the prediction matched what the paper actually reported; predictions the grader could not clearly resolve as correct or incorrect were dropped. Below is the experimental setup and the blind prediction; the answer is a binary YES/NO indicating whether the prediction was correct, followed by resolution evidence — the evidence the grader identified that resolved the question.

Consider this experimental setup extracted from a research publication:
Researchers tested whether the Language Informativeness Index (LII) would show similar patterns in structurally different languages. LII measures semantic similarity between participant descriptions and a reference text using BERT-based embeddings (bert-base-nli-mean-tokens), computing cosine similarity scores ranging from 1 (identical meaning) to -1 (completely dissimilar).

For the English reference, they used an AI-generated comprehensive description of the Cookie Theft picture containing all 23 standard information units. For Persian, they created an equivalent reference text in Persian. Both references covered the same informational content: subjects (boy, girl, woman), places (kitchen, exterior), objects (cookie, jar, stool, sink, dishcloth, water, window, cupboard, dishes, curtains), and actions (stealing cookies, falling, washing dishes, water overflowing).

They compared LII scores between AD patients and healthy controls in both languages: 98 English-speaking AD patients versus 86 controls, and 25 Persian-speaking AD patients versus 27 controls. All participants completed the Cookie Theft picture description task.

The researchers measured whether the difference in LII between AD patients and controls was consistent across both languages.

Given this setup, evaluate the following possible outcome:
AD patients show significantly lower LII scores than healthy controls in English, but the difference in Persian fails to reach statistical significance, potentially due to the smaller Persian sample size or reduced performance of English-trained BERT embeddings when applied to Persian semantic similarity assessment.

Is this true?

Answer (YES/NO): NO